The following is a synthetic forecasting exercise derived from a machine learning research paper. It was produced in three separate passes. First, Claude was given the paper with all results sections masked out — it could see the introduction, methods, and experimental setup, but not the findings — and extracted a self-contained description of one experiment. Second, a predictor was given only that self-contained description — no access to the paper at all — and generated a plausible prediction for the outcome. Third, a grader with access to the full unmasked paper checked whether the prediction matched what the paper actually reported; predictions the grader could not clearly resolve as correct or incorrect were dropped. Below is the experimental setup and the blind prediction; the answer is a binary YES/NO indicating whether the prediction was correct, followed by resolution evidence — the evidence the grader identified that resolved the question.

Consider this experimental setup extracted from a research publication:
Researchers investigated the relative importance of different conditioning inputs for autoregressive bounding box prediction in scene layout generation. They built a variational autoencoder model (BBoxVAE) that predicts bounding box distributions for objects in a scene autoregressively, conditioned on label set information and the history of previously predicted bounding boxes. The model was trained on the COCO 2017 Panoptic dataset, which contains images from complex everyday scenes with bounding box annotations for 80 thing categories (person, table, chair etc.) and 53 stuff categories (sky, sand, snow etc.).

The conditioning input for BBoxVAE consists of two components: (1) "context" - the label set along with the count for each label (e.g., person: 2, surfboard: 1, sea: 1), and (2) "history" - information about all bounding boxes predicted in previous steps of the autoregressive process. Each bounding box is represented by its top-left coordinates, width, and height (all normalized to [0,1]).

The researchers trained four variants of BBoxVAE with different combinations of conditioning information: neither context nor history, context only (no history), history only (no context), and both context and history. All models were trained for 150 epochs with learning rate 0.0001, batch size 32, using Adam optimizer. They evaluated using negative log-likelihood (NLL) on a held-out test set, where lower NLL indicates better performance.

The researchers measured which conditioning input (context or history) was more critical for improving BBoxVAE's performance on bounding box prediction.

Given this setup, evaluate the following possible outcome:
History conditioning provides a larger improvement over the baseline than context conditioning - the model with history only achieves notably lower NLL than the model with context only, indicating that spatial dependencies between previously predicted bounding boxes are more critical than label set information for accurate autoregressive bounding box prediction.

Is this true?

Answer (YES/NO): YES